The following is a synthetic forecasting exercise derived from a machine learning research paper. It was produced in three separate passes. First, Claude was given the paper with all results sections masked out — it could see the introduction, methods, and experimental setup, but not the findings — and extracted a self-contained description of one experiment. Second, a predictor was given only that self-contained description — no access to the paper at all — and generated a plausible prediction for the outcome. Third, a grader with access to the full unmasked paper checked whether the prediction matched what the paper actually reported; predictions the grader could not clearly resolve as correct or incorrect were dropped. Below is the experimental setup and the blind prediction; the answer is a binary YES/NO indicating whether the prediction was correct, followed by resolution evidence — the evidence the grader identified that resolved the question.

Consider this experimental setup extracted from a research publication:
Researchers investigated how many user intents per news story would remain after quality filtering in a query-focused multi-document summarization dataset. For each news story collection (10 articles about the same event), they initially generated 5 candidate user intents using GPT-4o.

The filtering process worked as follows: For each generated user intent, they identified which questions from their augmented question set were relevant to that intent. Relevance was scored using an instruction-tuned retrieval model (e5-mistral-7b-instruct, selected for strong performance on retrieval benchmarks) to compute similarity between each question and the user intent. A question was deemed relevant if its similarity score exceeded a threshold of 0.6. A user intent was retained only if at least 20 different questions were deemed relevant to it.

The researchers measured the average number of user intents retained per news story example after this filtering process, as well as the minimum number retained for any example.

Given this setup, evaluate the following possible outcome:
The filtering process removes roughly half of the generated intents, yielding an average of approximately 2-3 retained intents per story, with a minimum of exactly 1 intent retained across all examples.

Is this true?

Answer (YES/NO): NO